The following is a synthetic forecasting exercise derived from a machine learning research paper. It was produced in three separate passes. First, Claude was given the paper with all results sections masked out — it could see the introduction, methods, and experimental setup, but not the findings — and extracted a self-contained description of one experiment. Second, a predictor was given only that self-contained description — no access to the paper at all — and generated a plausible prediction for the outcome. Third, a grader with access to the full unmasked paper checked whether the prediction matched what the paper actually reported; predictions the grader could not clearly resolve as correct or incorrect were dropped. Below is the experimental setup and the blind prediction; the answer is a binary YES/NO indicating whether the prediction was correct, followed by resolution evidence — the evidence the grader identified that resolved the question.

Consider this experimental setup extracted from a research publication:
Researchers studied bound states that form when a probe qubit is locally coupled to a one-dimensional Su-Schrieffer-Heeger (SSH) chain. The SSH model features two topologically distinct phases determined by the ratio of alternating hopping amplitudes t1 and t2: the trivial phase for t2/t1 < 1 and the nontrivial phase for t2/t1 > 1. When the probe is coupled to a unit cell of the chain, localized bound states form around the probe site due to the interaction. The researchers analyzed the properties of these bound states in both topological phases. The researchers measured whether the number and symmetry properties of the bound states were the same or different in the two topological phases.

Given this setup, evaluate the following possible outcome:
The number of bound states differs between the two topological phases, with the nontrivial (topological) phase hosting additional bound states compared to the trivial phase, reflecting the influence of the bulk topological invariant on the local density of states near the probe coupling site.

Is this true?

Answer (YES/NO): NO